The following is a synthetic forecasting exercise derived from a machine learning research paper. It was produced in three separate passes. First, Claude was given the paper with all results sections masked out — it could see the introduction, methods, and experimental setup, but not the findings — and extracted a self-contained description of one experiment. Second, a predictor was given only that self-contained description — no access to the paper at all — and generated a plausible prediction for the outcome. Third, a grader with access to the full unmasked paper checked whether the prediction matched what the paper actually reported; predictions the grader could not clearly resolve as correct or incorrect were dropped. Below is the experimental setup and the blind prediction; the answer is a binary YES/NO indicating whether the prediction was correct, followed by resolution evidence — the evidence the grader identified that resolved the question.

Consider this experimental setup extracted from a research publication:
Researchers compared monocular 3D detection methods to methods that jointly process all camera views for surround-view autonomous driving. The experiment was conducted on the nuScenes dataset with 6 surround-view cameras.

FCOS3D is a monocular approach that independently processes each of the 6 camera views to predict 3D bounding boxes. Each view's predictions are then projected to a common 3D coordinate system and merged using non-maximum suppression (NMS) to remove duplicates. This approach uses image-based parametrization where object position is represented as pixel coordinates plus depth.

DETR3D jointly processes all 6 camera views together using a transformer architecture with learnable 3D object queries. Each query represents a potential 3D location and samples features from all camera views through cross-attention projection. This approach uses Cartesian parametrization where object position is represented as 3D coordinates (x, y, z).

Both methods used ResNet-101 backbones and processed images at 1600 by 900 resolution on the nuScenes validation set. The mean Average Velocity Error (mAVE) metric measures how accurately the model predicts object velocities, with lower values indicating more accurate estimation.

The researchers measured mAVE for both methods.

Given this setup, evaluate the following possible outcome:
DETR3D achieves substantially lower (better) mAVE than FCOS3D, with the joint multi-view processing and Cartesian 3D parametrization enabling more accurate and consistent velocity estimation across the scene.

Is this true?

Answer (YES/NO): YES